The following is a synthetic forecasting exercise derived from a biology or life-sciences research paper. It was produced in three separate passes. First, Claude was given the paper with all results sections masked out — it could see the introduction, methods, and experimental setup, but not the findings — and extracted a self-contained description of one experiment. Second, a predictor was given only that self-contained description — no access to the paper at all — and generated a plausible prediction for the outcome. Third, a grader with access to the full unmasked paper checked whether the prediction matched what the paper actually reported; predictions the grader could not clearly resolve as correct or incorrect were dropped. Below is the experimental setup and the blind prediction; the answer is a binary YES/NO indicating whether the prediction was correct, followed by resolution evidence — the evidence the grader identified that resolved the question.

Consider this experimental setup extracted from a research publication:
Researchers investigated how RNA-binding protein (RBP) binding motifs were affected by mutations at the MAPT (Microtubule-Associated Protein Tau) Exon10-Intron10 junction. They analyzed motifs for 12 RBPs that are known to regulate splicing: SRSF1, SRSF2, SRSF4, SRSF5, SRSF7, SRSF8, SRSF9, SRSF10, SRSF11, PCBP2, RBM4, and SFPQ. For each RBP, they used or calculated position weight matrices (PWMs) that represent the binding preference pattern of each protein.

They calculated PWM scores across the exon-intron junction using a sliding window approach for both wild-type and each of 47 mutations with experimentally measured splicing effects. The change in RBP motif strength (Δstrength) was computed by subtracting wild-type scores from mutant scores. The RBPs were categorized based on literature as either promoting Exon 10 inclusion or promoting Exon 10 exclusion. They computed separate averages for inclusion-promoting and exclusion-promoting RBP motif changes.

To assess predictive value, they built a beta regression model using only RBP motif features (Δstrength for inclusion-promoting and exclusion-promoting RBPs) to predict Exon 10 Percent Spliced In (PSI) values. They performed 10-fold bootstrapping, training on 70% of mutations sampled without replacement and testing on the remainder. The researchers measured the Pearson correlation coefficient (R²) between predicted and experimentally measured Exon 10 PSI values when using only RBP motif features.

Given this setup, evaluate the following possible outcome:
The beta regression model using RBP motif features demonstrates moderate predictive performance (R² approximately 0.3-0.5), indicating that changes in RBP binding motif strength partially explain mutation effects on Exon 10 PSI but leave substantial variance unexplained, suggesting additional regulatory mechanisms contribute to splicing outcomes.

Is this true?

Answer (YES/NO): NO